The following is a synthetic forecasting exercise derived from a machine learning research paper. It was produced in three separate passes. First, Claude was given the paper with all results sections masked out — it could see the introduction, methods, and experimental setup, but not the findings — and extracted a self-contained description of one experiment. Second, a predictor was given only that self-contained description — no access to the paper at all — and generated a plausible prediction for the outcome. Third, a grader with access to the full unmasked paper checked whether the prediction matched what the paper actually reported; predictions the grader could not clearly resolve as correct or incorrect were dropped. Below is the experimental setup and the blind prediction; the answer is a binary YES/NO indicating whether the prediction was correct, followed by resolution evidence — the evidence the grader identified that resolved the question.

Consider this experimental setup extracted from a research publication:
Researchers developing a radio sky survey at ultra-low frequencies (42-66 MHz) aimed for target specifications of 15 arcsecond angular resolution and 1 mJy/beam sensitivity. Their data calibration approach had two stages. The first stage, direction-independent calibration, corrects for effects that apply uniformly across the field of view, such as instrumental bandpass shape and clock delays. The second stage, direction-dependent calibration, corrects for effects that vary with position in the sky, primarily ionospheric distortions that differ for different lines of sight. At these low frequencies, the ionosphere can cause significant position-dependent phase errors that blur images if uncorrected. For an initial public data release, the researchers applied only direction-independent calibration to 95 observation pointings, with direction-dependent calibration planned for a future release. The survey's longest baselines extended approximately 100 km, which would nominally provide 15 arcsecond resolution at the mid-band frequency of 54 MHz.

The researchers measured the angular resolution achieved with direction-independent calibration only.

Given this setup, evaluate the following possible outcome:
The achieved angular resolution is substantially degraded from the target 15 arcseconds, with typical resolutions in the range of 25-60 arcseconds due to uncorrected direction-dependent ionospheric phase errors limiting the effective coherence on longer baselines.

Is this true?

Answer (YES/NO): YES